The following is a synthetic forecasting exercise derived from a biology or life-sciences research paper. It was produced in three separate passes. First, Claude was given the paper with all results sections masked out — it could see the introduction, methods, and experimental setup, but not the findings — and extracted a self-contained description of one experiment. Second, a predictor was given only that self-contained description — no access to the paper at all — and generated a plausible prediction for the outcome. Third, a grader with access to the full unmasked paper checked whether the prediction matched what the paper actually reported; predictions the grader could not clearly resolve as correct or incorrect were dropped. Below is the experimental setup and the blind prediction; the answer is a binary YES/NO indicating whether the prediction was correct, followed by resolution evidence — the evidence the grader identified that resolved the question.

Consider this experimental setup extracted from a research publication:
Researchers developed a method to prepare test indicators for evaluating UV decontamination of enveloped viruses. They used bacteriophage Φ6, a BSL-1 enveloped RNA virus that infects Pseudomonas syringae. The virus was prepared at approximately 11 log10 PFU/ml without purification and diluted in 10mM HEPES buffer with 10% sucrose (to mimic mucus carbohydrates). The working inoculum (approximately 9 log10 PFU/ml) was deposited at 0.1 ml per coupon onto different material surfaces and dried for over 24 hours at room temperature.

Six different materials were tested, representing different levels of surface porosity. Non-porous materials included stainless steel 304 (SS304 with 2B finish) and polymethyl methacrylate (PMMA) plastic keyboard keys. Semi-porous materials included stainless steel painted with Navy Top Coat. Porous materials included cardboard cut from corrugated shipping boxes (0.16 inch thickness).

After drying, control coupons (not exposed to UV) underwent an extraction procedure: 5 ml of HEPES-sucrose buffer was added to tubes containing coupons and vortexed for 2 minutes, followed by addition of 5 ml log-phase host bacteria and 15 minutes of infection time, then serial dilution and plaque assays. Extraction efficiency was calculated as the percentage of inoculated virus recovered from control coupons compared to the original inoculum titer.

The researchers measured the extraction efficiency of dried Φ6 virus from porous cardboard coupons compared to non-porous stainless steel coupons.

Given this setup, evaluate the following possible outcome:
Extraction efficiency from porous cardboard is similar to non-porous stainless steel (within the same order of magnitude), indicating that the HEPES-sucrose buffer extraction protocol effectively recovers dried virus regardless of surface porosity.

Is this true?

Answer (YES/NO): YES